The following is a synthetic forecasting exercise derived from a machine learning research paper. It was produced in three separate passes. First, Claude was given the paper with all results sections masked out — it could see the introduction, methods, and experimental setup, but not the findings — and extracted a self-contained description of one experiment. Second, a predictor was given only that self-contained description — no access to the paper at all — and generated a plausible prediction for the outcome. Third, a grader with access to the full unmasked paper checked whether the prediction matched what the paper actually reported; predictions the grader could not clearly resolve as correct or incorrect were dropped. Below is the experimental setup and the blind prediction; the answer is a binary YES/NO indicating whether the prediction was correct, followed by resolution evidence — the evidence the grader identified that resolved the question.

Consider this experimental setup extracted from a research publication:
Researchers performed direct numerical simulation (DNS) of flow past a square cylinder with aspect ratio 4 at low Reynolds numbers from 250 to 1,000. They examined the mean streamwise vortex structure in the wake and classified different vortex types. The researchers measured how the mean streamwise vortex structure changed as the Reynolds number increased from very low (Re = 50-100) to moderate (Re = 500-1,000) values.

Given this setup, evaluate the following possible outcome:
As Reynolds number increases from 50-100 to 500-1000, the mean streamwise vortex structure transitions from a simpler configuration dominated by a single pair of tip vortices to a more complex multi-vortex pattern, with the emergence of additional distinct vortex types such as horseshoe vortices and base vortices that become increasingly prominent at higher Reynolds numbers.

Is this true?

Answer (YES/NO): NO